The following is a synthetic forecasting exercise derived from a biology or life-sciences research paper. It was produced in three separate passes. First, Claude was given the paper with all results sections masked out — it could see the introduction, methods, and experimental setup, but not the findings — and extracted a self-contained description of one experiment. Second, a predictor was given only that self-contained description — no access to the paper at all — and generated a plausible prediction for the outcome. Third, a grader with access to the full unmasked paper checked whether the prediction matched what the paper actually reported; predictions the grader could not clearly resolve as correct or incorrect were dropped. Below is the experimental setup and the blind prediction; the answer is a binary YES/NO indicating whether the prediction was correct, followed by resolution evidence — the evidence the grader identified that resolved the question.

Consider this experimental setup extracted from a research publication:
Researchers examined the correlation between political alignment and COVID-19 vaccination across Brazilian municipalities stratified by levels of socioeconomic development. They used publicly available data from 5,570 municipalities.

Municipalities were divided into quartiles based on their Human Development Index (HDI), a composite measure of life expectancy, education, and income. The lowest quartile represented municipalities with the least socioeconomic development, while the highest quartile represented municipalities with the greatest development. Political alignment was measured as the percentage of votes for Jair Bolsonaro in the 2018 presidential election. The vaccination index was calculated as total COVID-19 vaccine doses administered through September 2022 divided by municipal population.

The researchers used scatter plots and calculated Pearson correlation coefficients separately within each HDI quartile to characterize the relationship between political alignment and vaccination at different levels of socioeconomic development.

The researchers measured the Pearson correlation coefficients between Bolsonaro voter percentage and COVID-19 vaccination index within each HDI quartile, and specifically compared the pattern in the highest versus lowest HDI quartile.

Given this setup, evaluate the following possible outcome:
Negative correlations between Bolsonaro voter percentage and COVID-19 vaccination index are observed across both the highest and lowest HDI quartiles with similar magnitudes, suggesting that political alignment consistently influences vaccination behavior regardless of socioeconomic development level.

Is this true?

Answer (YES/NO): NO